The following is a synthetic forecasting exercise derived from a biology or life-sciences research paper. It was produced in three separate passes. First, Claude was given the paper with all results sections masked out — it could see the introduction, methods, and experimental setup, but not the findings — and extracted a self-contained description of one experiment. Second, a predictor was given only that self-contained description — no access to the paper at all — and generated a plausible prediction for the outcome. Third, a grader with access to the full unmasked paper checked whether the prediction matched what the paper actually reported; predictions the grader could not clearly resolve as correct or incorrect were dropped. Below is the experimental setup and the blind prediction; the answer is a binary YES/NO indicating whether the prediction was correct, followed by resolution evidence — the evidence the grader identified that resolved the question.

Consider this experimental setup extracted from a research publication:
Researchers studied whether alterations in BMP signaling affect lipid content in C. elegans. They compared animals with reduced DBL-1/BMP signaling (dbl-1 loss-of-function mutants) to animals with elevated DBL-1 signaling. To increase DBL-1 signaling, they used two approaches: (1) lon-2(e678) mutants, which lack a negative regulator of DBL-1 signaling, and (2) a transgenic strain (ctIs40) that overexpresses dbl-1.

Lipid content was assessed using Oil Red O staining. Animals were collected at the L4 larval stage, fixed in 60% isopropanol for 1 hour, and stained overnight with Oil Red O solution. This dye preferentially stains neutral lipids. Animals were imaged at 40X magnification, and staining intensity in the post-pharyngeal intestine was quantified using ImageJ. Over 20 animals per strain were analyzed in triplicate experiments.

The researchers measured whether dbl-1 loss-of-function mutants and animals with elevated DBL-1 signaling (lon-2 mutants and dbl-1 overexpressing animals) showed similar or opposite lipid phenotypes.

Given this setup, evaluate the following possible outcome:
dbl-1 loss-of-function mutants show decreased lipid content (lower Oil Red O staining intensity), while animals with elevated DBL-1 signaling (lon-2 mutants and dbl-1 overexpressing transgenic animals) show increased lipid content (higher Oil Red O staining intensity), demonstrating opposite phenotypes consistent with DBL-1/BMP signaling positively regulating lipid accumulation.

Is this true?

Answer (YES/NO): NO